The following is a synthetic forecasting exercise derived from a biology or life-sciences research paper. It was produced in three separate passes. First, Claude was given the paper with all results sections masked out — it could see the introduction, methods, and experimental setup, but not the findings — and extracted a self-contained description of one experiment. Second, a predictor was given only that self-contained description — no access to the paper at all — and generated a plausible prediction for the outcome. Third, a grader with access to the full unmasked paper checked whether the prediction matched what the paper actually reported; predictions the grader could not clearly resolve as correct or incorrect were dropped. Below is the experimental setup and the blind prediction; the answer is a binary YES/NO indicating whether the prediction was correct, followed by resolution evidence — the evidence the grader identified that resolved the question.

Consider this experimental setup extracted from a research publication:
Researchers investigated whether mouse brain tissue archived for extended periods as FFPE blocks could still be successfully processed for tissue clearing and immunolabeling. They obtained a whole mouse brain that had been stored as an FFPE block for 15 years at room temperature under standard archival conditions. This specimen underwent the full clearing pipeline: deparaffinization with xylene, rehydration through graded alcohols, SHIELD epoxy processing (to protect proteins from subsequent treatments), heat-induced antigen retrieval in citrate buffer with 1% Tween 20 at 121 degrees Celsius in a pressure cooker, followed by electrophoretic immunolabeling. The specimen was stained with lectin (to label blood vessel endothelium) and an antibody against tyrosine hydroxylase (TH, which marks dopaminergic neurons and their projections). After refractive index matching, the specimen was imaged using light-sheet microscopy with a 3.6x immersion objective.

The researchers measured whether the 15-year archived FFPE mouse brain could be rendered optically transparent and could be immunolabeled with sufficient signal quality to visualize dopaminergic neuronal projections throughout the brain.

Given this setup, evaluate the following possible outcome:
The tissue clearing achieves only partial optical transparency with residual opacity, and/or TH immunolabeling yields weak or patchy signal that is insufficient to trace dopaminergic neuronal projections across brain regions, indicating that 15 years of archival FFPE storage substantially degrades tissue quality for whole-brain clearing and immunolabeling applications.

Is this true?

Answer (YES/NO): NO